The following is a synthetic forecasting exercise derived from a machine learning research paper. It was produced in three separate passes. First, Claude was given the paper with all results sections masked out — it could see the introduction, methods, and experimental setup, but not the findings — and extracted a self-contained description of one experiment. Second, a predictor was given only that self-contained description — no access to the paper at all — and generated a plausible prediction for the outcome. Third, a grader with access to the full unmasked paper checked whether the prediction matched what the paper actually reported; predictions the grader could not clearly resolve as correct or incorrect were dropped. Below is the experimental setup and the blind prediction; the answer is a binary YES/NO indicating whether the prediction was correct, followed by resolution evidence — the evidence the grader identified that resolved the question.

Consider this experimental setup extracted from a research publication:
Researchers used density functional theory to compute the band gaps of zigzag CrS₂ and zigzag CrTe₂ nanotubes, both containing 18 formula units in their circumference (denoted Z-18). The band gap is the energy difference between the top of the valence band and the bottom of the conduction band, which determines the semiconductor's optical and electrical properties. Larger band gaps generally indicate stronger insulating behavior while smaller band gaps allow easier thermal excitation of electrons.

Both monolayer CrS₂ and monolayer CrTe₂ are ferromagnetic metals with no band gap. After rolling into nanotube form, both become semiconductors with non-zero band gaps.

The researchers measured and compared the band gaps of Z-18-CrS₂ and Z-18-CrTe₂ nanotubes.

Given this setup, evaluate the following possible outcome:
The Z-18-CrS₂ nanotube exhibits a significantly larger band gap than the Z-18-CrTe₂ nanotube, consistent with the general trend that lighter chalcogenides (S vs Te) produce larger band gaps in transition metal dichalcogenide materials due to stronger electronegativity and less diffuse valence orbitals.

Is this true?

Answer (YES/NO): YES